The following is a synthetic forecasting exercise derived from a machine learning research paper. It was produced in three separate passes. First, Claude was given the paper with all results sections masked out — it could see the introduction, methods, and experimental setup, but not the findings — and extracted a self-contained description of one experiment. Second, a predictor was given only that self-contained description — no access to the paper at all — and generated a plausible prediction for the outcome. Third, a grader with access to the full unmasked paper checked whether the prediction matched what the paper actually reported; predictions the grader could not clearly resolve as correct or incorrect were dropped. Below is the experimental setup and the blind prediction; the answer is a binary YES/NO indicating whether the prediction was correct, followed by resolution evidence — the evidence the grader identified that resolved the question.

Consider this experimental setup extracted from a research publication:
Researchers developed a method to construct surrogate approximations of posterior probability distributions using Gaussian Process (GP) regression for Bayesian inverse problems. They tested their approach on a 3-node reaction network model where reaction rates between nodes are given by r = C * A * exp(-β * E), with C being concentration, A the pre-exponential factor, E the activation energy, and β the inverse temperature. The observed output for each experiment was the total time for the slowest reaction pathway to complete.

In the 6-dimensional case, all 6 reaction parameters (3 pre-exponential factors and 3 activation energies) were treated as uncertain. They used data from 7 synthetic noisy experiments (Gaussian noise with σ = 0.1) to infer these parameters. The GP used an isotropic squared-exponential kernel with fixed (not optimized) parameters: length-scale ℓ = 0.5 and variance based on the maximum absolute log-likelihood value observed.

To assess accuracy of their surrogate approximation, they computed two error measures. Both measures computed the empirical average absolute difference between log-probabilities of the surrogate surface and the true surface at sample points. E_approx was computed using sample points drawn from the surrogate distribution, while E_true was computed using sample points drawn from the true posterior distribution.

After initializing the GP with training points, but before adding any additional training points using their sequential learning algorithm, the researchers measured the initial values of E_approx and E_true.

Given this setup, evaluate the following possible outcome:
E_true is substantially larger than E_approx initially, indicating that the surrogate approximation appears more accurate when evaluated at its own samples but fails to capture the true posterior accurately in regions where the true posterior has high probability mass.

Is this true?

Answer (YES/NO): NO